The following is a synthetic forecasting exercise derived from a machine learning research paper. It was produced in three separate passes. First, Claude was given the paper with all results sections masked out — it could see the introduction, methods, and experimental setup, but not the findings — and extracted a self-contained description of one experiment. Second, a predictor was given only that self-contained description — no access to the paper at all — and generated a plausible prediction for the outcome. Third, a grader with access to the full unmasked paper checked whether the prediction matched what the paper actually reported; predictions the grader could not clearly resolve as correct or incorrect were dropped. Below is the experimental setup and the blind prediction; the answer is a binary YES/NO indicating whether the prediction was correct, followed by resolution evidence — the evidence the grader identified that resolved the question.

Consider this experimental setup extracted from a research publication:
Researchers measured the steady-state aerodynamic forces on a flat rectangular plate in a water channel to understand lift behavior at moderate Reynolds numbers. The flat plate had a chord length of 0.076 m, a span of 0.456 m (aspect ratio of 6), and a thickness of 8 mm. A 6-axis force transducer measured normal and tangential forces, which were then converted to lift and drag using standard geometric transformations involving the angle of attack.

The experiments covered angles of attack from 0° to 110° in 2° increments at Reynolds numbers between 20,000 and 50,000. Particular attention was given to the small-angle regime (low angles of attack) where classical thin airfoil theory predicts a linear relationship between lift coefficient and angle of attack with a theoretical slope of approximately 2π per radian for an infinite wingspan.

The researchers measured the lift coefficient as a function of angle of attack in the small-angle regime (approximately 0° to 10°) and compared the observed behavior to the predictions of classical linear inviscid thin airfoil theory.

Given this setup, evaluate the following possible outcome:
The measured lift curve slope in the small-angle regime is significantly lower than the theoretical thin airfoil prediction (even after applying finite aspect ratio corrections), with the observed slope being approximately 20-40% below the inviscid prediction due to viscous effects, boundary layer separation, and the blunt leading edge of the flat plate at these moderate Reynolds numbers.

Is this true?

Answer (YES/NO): NO